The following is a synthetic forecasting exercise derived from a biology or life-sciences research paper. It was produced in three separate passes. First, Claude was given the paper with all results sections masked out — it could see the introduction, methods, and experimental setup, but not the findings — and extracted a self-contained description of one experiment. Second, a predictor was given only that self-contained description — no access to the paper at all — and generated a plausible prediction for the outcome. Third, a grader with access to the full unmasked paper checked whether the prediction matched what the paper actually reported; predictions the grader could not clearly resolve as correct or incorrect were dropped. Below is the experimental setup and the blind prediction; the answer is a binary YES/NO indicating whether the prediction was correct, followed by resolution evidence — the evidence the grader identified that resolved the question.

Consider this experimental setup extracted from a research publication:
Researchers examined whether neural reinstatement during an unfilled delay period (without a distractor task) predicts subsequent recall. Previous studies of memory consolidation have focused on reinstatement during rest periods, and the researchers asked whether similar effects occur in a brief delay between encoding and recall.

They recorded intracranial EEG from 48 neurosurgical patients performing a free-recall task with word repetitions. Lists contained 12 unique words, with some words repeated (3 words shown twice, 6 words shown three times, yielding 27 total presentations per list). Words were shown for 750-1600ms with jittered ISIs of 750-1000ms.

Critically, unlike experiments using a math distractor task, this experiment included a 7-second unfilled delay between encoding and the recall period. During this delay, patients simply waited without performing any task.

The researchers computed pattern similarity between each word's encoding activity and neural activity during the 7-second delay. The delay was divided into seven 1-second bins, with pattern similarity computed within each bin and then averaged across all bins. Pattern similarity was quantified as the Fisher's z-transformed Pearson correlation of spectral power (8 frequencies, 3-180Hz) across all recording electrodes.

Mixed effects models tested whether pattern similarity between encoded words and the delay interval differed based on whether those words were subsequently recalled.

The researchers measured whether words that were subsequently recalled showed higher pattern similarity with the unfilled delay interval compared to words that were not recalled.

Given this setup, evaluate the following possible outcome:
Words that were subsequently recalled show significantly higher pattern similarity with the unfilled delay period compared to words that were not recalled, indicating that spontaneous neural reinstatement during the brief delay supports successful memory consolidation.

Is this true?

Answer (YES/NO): YES